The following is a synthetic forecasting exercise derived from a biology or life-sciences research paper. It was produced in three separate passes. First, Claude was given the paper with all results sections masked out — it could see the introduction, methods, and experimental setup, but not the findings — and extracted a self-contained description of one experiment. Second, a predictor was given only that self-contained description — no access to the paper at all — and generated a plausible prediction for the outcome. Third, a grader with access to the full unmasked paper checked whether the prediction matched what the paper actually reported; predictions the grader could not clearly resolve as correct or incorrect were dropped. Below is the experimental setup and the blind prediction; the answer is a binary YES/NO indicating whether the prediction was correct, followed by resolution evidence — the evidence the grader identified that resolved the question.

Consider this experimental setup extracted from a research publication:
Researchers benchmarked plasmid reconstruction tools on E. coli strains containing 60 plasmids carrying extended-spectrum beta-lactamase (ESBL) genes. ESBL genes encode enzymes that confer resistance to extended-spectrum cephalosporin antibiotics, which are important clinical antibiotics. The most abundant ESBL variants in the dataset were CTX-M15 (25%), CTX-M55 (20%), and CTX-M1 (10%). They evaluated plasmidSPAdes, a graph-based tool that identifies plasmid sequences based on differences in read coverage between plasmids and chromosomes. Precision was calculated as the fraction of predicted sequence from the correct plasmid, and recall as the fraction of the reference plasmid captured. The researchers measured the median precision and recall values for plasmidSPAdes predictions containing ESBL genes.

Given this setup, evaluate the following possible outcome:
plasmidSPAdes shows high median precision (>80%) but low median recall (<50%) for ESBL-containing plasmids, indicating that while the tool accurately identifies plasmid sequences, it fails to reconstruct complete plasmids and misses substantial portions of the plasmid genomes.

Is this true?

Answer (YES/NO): NO